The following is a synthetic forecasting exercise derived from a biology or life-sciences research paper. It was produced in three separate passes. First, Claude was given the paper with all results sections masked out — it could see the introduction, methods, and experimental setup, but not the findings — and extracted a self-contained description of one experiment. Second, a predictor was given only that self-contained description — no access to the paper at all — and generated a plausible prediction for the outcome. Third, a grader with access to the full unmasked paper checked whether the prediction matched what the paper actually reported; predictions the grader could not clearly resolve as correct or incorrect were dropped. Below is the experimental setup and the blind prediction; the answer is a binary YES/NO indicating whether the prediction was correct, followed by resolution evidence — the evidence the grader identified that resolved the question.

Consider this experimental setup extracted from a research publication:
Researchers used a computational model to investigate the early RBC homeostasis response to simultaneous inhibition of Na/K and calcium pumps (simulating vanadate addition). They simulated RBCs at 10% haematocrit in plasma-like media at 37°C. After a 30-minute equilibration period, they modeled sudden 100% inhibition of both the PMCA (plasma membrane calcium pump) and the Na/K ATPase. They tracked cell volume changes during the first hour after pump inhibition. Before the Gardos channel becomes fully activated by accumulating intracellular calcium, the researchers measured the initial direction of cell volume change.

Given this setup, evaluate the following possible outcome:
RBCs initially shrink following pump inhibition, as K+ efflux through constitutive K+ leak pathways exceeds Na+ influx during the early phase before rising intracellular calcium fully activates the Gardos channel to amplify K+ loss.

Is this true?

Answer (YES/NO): NO